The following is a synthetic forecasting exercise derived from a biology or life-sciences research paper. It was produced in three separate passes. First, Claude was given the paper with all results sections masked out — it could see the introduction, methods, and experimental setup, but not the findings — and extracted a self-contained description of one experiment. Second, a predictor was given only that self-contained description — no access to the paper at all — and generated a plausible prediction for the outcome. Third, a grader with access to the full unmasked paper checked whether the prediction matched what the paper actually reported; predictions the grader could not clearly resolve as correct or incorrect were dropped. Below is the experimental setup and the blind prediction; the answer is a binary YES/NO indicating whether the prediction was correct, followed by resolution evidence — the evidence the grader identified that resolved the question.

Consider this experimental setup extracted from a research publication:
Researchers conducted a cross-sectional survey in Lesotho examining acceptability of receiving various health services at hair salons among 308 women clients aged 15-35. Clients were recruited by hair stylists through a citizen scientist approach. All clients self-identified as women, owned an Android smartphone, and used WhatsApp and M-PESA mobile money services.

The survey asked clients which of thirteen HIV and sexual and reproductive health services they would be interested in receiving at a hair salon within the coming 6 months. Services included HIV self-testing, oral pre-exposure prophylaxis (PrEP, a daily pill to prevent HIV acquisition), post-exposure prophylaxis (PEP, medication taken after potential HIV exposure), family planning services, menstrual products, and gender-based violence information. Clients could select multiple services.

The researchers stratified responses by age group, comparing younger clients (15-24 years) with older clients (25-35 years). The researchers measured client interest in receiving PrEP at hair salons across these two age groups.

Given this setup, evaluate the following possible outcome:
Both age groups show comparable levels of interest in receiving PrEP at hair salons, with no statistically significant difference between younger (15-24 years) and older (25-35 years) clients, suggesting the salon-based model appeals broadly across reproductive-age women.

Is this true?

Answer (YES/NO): NO